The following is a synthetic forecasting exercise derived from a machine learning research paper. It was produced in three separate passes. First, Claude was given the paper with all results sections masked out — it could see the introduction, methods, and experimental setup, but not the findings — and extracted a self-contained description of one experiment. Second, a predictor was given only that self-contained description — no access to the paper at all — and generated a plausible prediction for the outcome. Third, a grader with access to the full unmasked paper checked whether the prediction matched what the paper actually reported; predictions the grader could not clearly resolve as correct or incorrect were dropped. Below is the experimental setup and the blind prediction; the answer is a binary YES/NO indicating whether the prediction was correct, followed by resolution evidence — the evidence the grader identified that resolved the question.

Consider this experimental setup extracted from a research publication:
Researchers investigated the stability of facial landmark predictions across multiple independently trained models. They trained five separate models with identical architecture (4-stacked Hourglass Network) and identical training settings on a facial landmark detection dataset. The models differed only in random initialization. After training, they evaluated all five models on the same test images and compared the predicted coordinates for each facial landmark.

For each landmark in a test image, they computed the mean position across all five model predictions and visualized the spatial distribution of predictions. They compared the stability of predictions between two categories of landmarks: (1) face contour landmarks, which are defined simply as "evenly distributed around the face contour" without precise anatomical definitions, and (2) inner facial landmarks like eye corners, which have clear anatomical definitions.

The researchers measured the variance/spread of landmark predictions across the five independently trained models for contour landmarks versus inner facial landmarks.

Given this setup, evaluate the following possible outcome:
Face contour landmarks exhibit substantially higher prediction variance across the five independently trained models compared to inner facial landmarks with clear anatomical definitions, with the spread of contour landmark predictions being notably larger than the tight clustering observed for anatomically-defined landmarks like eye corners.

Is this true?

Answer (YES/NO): YES